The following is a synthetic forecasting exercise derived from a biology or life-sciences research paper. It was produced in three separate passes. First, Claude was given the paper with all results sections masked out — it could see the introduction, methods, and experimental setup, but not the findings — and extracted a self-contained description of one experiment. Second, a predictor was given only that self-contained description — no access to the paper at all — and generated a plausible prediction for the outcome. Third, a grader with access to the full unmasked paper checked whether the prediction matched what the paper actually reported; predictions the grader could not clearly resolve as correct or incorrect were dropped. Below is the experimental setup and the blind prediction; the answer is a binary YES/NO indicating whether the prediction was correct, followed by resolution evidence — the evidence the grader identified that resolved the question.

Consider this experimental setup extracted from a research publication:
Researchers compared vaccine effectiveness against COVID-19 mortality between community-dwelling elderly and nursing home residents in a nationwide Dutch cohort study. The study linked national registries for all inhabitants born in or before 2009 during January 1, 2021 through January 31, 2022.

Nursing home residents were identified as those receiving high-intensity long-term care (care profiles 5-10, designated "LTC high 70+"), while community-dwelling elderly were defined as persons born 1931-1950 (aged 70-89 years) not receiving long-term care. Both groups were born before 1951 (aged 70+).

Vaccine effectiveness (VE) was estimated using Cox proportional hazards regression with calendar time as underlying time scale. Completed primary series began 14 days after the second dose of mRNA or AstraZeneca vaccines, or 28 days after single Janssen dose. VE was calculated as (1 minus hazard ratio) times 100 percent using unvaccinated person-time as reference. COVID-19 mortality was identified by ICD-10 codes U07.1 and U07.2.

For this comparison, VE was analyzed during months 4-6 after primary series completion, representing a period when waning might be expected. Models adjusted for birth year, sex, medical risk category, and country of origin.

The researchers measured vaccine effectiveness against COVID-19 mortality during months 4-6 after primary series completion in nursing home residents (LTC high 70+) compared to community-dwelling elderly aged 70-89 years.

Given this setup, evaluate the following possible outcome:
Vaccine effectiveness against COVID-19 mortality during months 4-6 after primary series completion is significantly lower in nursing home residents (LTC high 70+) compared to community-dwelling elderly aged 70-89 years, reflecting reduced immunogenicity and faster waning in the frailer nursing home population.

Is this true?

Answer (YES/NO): YES